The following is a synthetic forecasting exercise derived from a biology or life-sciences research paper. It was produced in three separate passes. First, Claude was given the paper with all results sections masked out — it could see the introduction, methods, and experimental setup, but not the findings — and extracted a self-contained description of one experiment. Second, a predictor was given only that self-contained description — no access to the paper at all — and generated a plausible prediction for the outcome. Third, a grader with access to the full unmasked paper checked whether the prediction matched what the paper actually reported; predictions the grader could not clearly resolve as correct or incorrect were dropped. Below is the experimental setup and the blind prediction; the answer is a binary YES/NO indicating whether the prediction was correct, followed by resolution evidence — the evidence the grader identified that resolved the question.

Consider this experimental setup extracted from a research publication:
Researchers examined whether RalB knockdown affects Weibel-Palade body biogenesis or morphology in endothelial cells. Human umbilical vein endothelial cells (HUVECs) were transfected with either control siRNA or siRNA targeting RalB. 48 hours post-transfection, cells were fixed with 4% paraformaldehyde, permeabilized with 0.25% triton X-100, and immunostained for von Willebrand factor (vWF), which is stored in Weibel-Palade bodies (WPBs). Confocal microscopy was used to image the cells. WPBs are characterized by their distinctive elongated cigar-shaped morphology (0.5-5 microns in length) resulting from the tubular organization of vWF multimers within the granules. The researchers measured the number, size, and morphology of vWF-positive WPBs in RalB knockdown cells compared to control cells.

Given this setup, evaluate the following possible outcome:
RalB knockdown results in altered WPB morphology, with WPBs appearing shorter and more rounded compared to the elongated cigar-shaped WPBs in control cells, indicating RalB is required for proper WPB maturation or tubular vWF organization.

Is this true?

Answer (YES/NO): NO